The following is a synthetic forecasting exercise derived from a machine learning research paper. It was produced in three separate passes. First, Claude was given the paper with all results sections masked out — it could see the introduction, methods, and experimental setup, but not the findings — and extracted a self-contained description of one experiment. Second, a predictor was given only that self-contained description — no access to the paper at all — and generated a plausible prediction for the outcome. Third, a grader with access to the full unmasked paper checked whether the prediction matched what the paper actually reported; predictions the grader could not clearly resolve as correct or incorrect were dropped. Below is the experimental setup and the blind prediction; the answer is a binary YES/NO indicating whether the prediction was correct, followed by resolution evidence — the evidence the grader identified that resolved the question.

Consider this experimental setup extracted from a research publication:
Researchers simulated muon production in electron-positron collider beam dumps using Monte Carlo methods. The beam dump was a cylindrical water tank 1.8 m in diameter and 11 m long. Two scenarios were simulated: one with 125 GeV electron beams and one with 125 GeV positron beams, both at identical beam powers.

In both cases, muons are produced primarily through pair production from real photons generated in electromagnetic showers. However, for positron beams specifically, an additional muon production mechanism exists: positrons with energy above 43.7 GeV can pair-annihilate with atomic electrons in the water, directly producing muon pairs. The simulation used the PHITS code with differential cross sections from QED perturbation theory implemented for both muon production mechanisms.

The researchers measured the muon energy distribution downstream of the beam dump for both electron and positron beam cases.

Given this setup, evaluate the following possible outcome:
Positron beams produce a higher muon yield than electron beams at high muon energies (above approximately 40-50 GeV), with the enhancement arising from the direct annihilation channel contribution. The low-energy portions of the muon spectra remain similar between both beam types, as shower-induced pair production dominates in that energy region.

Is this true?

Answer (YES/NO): YES